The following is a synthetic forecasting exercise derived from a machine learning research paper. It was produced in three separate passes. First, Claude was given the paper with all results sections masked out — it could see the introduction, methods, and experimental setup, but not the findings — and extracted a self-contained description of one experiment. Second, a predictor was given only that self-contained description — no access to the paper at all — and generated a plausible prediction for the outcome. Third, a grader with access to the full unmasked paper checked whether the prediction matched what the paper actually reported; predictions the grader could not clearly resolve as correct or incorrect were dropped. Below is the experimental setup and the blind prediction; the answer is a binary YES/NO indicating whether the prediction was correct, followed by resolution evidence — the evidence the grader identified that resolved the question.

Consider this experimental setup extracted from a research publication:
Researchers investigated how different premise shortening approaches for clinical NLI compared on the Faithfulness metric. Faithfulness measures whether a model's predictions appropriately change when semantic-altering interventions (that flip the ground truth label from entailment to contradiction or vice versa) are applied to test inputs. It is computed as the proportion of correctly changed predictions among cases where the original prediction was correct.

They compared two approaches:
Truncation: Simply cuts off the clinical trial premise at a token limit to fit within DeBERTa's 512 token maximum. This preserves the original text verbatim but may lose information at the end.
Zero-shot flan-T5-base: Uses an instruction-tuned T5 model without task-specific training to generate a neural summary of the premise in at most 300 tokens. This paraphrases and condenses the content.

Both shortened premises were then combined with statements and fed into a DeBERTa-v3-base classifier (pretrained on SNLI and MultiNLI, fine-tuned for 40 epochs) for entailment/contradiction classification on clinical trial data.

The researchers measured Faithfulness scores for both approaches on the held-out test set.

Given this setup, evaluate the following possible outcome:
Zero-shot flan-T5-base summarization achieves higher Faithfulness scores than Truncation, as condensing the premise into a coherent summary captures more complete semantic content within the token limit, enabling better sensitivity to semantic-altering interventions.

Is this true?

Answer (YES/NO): NO